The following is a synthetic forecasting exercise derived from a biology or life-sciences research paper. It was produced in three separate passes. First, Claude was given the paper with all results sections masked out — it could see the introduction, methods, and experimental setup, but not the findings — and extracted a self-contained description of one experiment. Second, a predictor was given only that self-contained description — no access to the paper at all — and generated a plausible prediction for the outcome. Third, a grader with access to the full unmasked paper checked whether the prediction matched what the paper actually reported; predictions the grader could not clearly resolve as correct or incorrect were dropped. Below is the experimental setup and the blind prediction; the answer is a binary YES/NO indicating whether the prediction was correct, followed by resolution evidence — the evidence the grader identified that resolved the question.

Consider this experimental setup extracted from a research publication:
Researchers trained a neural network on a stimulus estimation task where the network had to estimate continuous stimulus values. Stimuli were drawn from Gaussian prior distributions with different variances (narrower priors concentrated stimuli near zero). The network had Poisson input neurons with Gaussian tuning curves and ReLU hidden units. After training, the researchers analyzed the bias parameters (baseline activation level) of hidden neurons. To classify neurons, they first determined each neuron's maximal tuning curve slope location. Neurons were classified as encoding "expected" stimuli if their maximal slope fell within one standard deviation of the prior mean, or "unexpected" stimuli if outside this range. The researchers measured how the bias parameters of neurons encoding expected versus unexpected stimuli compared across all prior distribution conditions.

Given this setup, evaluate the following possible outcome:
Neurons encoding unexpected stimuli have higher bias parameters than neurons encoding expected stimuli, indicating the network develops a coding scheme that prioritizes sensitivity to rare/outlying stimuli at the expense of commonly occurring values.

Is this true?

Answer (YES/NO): NO